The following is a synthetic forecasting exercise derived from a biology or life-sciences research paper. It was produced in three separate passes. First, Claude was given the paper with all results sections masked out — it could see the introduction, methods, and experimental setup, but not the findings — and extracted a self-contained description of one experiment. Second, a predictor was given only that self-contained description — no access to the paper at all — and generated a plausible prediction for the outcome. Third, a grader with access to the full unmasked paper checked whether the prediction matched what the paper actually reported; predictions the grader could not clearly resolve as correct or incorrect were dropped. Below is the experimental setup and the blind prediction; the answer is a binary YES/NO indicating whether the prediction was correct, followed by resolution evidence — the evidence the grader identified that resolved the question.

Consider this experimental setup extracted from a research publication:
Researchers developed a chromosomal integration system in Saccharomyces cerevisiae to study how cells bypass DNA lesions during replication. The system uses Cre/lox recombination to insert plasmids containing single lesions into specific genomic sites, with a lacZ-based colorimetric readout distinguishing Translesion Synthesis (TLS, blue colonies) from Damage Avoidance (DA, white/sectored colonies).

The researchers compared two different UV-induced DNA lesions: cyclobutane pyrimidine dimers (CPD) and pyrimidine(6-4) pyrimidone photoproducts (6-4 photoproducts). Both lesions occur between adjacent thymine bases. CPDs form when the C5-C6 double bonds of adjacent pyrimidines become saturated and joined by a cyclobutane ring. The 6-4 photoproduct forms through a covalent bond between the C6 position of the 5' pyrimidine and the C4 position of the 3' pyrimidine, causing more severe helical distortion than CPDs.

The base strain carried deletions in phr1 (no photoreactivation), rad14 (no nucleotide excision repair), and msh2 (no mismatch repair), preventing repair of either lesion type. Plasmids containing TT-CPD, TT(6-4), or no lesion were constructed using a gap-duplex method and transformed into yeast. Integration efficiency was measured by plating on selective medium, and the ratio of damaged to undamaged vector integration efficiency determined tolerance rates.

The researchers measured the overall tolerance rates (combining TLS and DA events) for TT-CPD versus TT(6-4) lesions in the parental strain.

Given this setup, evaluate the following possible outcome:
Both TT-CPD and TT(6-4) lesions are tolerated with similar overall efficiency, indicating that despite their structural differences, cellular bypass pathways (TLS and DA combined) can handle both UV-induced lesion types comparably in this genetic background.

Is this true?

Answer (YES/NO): YES